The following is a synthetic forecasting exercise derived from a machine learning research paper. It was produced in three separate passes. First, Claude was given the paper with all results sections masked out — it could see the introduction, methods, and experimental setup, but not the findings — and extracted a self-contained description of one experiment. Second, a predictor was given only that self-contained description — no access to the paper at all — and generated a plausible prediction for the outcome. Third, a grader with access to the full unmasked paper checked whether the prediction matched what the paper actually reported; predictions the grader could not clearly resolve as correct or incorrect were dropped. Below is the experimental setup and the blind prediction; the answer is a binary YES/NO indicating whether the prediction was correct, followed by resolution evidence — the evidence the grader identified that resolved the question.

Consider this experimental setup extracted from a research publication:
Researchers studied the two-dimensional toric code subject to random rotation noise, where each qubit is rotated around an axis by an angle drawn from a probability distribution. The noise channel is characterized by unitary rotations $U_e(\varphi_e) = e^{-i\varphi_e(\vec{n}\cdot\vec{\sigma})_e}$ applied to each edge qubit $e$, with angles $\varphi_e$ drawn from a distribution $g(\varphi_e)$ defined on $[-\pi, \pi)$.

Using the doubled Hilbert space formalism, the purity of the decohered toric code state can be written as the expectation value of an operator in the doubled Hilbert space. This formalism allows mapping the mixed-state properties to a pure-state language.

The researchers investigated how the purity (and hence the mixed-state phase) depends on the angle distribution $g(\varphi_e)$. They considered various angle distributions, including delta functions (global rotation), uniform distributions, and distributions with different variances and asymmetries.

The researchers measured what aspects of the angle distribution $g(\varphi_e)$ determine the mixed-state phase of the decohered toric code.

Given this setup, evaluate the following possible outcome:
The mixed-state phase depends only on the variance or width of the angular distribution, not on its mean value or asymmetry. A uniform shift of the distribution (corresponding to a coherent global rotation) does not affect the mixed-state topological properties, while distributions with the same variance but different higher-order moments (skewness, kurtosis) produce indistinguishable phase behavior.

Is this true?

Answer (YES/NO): NO